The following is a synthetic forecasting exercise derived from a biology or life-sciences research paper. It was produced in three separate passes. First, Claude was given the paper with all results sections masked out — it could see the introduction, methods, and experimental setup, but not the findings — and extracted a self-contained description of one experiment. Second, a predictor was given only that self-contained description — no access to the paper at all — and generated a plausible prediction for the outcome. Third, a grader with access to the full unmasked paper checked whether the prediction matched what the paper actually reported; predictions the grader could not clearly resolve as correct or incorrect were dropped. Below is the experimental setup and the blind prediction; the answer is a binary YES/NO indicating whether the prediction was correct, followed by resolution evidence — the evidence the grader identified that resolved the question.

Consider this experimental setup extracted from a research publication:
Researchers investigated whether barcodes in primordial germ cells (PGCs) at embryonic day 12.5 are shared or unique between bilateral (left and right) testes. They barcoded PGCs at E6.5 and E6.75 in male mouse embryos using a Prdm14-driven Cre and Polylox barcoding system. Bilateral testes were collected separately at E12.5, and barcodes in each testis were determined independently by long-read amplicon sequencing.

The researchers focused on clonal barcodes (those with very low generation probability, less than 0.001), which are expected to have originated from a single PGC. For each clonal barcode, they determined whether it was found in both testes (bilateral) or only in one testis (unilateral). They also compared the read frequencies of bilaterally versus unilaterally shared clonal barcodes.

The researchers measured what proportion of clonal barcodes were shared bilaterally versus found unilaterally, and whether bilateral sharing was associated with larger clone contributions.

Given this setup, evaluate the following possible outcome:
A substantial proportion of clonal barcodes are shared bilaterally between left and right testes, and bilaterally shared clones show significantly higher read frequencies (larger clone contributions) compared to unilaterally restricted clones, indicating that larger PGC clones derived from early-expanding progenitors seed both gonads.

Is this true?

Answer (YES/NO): YES